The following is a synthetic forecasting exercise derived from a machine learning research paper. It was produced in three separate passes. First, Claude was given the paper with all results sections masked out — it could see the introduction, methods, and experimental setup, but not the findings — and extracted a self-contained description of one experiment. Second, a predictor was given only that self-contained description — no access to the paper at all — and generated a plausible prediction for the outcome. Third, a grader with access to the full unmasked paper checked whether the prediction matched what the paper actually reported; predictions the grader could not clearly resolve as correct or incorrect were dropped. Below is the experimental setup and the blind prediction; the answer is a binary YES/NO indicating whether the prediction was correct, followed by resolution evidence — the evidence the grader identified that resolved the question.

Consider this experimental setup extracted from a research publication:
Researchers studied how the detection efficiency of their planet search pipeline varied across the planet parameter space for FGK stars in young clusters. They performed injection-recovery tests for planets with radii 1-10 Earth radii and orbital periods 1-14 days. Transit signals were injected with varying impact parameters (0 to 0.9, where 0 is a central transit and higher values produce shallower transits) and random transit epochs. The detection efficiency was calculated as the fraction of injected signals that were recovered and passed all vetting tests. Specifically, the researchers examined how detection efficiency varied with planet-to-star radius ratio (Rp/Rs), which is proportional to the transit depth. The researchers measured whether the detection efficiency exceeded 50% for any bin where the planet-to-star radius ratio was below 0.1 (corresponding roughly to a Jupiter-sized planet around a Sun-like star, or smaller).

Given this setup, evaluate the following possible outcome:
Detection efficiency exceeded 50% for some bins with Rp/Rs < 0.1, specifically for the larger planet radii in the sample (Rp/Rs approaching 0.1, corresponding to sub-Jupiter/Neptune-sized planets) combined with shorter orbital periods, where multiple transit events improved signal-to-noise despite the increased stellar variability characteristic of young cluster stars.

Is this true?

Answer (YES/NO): NO